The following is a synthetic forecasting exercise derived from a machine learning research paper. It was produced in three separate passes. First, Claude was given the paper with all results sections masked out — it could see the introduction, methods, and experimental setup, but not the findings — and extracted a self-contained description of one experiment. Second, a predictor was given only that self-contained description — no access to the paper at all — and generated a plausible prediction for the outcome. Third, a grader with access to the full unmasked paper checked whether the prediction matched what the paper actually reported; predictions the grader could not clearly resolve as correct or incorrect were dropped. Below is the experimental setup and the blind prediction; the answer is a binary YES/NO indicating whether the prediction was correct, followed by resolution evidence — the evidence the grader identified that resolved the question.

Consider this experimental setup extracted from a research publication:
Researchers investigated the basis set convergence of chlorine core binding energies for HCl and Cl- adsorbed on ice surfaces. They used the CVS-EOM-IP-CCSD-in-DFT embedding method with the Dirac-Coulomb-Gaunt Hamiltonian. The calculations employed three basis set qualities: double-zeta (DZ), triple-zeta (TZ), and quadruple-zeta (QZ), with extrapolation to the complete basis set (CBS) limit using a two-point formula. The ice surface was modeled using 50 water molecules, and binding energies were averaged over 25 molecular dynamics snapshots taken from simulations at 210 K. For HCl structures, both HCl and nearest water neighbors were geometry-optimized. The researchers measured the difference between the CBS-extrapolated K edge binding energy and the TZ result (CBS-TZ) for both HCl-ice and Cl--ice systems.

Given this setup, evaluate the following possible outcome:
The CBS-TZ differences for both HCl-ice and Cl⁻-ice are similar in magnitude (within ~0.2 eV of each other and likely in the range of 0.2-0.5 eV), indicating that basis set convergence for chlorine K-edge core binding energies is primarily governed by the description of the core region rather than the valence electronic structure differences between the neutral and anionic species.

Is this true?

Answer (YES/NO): NO